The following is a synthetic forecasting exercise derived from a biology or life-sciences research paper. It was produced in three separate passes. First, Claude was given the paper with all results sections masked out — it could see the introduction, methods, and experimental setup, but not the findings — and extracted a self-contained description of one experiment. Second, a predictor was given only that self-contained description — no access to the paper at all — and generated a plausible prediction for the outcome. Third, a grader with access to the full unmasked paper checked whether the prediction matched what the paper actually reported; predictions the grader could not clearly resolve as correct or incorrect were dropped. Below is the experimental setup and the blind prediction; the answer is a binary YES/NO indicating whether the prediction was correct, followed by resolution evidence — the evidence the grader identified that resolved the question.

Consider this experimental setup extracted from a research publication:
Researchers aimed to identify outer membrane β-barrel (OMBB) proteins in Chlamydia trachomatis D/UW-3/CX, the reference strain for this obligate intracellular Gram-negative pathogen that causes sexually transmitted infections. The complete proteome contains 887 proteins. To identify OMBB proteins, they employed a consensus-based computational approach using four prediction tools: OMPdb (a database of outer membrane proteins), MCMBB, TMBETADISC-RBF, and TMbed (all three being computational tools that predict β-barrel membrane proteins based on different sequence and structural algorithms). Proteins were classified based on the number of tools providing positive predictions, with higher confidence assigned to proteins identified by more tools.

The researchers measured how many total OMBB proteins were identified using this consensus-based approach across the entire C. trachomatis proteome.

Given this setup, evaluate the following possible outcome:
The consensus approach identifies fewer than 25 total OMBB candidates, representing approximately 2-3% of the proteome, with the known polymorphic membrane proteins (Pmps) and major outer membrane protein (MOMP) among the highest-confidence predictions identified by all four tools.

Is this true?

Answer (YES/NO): NO